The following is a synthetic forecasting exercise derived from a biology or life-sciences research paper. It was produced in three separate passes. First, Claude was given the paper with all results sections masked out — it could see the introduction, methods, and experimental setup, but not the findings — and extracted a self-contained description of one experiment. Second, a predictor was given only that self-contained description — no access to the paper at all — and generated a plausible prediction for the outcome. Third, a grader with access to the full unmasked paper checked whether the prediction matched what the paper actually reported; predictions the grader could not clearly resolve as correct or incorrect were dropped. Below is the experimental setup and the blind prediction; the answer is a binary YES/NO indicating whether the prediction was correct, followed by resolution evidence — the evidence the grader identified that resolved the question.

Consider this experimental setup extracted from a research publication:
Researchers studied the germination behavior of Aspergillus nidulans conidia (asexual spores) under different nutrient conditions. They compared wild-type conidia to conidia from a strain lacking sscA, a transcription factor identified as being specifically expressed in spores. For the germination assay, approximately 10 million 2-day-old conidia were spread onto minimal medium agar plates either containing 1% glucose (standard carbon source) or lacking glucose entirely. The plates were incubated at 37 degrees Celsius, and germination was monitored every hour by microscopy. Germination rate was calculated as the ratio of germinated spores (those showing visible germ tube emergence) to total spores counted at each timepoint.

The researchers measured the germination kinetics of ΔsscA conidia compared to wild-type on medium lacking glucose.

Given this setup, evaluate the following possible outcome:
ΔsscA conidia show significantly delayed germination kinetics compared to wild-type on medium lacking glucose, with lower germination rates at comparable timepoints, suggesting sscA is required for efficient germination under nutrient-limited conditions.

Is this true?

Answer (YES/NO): NO